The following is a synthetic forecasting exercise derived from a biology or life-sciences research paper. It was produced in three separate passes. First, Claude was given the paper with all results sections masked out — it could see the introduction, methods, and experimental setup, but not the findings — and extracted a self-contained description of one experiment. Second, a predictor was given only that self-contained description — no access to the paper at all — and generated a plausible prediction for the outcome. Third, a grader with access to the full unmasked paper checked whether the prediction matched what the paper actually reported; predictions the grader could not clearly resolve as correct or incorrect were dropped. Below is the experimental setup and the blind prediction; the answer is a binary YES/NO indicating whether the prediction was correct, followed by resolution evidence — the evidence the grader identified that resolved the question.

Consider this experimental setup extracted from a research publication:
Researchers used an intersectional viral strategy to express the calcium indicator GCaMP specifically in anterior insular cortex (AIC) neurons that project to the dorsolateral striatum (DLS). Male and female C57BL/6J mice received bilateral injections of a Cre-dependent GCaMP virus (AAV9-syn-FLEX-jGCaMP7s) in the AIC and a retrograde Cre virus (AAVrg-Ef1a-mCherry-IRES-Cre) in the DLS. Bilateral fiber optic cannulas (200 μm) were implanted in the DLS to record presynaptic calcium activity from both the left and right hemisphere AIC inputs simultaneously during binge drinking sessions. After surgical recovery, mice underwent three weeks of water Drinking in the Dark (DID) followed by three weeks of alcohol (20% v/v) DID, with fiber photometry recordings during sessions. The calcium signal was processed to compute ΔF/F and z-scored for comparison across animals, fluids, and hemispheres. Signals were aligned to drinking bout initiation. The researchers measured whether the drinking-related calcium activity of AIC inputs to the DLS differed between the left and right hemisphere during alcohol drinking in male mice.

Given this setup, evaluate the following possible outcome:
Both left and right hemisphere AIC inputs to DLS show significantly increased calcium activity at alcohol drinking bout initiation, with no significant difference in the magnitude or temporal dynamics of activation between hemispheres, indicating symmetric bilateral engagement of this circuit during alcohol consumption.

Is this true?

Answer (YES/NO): NO